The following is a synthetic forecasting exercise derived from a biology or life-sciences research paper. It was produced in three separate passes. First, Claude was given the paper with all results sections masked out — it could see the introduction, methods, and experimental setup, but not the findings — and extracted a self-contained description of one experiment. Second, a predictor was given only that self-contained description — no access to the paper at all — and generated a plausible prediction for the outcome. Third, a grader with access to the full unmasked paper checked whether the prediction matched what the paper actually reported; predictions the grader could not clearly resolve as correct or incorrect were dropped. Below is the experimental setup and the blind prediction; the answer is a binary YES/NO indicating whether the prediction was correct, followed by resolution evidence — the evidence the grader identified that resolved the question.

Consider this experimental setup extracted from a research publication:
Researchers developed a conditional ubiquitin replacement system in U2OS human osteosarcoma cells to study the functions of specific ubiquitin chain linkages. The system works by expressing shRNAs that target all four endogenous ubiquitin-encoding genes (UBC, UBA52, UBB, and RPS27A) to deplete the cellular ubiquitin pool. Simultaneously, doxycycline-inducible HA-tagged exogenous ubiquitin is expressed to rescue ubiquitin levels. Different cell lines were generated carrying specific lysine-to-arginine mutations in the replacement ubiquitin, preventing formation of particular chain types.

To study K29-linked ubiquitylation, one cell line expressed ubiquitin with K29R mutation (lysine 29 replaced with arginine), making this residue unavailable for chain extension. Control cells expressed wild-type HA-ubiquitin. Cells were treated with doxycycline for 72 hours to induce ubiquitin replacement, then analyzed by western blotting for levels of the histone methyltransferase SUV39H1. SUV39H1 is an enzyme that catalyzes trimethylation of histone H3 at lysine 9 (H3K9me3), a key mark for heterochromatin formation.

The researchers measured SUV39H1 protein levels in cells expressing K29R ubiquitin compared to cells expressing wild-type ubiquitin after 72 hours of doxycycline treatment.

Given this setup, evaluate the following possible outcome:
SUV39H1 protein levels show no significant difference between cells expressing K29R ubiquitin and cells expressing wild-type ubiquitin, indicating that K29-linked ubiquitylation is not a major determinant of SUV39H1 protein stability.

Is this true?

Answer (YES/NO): NO